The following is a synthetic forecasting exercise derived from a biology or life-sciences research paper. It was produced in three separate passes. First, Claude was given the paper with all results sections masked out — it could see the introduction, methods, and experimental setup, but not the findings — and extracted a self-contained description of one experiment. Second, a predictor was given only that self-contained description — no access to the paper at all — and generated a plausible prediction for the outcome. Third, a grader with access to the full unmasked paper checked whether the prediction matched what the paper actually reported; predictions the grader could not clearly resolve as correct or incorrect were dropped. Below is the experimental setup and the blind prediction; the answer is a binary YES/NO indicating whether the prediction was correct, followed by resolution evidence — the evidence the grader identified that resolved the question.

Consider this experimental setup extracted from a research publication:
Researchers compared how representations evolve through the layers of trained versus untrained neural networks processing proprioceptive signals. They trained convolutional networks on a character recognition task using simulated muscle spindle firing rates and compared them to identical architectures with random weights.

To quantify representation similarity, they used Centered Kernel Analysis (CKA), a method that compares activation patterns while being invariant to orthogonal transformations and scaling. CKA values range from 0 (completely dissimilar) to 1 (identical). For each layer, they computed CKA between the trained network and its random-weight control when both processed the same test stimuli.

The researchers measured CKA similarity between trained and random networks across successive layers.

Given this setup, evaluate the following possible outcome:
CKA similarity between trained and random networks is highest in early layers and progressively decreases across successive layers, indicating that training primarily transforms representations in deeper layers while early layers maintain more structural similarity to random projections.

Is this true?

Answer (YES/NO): YES